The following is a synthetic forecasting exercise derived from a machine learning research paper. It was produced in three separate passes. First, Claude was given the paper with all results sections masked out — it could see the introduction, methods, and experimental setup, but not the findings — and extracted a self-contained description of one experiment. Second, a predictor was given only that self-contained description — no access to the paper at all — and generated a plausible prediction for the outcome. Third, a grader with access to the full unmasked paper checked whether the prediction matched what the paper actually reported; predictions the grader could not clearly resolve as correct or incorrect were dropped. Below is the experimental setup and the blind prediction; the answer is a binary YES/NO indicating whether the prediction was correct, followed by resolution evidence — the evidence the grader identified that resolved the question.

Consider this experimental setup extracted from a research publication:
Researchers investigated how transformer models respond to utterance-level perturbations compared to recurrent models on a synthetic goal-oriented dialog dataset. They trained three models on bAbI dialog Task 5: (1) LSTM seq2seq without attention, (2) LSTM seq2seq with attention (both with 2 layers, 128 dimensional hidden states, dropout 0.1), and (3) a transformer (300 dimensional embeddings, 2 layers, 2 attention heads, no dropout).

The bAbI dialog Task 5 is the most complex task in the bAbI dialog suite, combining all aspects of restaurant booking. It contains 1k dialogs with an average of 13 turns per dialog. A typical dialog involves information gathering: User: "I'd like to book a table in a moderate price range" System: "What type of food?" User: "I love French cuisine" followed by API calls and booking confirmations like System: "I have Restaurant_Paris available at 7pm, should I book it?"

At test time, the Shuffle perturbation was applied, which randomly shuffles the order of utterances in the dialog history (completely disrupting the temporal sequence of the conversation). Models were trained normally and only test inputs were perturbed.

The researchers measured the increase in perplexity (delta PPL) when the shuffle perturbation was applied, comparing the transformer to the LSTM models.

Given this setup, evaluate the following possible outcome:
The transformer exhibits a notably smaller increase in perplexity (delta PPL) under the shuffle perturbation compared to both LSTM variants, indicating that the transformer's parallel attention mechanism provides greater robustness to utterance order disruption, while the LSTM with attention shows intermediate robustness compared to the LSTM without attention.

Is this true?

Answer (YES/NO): YES